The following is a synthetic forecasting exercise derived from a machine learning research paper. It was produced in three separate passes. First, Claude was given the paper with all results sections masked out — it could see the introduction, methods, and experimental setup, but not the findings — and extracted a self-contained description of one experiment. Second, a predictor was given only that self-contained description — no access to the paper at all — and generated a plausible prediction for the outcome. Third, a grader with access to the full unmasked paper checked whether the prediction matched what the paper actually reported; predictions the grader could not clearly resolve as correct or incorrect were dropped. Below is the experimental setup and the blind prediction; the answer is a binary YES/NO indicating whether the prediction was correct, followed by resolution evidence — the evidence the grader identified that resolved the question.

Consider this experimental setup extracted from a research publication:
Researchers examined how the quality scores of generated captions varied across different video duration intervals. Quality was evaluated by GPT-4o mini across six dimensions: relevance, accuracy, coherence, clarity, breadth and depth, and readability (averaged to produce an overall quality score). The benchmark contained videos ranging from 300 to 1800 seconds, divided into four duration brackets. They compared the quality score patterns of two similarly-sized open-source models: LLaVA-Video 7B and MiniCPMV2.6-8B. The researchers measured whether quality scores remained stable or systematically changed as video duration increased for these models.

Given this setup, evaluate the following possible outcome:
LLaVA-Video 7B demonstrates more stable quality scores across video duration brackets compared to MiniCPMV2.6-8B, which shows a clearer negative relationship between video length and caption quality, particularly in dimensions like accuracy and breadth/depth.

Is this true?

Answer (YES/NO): NO